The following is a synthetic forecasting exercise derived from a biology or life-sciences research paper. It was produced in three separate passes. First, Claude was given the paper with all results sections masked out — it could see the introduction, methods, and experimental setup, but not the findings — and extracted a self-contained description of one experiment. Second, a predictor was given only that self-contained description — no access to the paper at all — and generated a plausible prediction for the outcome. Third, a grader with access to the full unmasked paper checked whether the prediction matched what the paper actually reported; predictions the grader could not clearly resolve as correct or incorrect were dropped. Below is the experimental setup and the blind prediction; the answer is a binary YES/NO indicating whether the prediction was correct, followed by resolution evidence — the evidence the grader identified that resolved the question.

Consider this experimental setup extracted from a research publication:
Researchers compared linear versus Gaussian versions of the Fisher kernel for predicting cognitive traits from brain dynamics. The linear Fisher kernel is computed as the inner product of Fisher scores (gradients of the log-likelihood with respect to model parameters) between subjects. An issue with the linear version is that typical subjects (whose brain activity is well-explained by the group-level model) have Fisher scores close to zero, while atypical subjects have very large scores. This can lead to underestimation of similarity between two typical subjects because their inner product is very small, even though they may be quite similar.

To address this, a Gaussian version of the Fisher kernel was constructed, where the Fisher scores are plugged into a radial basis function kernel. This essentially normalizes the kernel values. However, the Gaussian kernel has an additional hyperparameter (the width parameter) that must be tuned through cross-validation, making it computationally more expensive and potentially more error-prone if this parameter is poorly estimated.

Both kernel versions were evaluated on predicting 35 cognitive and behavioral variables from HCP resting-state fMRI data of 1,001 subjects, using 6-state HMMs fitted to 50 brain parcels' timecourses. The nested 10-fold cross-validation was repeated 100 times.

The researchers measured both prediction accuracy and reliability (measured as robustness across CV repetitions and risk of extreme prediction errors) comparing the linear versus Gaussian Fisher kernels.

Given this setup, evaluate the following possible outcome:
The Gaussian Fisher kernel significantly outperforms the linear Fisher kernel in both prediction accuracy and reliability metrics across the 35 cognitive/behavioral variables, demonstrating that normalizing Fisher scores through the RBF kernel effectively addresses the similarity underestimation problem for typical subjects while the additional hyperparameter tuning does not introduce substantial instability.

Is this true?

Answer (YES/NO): NO